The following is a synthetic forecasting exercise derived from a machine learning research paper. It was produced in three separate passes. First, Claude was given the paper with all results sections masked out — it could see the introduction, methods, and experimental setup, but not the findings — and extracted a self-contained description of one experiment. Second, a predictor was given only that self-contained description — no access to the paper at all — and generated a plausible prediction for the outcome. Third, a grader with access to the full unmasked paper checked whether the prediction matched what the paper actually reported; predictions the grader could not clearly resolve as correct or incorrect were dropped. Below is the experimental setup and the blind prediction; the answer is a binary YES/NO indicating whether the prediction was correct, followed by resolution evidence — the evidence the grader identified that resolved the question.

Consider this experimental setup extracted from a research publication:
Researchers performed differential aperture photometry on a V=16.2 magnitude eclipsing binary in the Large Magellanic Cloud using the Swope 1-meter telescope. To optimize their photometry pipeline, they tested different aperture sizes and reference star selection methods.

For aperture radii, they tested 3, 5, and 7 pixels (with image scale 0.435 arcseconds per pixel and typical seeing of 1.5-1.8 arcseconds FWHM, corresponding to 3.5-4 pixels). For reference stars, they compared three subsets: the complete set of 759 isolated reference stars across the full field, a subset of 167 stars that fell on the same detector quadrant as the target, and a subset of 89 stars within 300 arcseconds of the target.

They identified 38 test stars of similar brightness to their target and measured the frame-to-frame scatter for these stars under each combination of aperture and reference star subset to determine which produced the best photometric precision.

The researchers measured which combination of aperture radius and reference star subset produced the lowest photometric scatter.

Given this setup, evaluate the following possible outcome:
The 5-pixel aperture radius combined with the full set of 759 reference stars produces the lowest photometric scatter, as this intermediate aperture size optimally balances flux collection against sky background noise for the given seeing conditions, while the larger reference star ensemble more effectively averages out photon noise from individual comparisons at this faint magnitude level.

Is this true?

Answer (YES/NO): NO